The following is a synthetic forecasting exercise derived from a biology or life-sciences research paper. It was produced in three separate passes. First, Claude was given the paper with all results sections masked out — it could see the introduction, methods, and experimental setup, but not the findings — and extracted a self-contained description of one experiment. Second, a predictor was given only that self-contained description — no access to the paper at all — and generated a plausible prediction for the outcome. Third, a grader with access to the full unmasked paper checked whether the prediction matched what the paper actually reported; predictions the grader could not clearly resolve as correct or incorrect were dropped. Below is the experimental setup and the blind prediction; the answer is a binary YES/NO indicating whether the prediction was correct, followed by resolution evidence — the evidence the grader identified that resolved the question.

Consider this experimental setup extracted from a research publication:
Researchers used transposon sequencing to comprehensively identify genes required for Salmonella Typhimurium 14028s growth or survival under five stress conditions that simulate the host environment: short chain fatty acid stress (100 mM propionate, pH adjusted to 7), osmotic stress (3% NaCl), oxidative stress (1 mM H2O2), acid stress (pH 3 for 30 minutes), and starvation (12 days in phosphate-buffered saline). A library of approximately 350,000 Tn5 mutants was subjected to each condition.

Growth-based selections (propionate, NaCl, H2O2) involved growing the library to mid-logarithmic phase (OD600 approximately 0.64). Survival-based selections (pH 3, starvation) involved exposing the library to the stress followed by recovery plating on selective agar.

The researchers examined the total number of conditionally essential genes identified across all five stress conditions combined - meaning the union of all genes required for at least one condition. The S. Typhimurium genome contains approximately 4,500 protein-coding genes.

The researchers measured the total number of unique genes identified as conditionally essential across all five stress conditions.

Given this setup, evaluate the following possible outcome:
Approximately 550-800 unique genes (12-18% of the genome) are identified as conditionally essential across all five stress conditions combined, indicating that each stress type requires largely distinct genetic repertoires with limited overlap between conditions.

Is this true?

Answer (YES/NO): NO